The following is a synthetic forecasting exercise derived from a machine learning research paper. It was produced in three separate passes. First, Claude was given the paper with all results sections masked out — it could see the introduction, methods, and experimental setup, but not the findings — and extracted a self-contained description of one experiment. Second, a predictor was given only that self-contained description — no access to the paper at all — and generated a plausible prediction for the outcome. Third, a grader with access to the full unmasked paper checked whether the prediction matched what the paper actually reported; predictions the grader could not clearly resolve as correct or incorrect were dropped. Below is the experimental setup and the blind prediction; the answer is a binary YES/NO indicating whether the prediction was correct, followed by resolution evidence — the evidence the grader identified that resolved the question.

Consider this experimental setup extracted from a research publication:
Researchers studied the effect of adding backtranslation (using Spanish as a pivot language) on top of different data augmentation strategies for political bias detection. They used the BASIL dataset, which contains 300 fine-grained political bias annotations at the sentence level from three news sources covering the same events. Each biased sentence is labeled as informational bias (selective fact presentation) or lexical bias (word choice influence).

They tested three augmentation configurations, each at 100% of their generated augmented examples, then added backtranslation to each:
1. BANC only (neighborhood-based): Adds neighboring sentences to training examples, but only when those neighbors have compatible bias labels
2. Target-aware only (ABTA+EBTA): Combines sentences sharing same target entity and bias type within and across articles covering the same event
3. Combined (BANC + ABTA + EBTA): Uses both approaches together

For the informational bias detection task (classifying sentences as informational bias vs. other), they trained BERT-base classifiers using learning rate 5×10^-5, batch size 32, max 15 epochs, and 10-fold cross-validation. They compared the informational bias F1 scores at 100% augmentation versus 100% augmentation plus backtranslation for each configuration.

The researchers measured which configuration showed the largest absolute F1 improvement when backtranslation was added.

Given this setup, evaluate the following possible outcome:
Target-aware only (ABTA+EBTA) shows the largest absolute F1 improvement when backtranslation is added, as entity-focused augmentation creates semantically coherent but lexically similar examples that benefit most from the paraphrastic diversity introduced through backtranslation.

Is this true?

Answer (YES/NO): NO